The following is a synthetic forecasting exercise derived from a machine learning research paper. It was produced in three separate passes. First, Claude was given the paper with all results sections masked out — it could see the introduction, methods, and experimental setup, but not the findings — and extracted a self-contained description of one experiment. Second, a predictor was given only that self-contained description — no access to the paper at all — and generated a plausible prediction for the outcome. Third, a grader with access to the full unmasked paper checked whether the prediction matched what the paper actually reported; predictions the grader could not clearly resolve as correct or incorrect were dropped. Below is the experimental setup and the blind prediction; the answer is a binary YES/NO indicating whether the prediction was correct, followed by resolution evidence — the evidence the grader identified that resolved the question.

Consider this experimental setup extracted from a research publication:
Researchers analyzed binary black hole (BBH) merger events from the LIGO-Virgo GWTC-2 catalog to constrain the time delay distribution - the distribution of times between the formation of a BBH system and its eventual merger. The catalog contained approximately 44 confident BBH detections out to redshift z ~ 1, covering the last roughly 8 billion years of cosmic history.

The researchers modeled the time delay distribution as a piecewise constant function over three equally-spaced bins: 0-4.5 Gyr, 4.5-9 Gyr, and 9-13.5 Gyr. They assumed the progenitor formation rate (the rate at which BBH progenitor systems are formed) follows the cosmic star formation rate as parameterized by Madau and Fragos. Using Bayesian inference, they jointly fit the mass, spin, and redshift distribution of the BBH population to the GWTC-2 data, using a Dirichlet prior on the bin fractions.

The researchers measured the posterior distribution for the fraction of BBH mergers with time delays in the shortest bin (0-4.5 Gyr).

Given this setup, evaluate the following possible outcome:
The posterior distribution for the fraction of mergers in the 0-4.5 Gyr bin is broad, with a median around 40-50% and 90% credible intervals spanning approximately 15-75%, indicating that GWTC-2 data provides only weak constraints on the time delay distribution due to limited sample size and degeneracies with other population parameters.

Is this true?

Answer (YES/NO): NO